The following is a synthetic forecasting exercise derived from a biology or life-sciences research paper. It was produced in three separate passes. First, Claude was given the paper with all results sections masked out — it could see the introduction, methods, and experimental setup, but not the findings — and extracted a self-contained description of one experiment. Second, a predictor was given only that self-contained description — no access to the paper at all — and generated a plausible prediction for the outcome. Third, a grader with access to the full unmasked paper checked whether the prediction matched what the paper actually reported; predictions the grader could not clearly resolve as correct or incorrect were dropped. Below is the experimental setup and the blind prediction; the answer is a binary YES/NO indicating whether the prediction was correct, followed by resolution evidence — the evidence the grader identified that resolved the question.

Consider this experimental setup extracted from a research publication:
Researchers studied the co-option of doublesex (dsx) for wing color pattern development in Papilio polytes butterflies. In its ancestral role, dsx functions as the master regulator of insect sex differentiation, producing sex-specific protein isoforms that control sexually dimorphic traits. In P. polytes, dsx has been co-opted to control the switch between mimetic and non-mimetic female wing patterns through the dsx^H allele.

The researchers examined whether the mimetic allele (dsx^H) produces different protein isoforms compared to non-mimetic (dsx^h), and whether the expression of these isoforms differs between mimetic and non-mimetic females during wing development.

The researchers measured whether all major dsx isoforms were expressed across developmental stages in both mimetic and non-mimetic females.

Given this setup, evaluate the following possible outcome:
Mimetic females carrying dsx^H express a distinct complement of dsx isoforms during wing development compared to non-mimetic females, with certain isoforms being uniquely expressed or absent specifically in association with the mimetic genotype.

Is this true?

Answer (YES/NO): NO